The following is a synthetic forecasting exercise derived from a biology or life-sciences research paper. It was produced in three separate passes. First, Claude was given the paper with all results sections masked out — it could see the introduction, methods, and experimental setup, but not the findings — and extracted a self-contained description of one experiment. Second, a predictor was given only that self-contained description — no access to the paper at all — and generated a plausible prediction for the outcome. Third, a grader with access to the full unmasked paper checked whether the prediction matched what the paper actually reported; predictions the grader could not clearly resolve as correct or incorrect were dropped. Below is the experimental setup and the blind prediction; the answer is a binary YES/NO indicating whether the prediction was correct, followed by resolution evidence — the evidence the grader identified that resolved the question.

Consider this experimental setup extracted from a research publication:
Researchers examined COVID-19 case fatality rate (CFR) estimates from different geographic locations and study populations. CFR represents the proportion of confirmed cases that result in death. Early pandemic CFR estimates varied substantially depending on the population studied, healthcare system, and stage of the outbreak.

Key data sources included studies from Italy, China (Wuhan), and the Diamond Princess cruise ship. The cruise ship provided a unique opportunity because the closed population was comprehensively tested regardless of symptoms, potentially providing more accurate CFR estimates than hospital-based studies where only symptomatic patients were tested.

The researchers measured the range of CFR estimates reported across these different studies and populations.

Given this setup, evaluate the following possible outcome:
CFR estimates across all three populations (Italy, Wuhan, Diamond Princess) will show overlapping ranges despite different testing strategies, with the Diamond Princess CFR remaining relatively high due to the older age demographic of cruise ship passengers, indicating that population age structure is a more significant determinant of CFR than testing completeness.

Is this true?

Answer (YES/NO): NO